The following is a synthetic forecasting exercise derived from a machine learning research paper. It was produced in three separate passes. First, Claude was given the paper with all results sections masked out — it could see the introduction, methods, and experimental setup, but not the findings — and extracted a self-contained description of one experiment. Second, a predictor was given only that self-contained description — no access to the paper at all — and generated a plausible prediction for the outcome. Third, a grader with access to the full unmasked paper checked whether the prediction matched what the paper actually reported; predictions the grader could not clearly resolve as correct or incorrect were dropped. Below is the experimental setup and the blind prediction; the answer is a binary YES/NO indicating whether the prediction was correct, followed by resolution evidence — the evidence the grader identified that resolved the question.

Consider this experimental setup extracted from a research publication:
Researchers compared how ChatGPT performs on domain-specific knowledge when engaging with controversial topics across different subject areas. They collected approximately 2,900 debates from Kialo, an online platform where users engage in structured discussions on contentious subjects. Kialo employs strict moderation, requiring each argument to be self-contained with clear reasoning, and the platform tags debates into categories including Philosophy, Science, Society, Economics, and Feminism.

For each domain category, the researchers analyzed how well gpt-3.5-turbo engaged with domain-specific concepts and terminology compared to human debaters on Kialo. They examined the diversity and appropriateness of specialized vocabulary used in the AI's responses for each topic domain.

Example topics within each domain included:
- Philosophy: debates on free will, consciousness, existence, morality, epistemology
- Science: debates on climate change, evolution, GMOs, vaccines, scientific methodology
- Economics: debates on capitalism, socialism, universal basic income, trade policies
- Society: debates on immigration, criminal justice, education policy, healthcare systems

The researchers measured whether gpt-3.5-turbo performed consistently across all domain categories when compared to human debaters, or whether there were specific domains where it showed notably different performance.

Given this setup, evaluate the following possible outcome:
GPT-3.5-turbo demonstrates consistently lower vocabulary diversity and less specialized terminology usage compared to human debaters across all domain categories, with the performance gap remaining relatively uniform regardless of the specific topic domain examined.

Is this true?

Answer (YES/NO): NO